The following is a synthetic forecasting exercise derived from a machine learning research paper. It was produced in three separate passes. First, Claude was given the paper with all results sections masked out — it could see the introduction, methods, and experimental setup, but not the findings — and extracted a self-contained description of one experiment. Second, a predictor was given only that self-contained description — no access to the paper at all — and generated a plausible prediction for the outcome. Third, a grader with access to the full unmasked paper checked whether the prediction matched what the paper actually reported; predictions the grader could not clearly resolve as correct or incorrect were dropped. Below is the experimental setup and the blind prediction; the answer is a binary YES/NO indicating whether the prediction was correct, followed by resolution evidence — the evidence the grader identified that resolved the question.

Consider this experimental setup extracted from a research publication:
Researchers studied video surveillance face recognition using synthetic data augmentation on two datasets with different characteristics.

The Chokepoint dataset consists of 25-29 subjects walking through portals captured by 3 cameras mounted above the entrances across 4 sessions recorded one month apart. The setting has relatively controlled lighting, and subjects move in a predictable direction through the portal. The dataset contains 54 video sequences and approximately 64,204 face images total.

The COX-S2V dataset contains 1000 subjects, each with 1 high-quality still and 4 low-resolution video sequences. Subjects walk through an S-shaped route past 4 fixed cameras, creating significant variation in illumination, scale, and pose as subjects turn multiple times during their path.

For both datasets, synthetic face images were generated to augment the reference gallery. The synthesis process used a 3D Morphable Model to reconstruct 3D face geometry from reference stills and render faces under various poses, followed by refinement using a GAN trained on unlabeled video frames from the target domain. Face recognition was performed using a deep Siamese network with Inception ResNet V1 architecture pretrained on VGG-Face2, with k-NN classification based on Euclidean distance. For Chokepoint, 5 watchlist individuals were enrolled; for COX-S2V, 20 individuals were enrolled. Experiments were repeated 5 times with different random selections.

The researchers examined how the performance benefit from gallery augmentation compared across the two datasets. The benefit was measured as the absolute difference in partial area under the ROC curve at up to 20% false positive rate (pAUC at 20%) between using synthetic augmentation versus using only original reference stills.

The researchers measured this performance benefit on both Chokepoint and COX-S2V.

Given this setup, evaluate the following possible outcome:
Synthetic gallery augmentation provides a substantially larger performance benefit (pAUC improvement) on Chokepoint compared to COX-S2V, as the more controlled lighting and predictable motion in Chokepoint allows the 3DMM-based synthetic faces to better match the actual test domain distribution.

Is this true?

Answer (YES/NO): NO